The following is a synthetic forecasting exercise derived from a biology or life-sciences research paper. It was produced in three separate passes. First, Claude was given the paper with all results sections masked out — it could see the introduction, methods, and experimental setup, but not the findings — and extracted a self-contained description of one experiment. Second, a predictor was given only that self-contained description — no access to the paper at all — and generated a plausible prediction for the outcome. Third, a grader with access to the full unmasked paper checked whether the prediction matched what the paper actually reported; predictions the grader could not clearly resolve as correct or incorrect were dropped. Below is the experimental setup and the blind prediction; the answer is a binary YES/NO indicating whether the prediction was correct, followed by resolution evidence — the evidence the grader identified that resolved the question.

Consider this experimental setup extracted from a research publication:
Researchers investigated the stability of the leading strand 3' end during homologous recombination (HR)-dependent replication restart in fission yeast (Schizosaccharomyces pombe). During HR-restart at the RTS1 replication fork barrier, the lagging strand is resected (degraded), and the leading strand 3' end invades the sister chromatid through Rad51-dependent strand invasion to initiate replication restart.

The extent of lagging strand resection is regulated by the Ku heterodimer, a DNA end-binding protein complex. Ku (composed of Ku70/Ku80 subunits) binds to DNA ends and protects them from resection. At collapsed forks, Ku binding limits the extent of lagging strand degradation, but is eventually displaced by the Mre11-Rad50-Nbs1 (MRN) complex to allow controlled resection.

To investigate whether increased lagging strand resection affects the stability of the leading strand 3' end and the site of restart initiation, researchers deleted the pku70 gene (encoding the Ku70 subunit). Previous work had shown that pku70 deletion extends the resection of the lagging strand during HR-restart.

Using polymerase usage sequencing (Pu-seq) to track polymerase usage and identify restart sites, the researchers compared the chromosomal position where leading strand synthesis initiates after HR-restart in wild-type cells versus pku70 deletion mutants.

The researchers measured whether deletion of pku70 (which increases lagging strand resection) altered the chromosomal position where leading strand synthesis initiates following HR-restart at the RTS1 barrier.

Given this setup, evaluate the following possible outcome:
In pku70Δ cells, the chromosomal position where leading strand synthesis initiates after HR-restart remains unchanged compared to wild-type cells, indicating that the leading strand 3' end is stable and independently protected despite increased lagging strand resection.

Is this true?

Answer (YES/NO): YES